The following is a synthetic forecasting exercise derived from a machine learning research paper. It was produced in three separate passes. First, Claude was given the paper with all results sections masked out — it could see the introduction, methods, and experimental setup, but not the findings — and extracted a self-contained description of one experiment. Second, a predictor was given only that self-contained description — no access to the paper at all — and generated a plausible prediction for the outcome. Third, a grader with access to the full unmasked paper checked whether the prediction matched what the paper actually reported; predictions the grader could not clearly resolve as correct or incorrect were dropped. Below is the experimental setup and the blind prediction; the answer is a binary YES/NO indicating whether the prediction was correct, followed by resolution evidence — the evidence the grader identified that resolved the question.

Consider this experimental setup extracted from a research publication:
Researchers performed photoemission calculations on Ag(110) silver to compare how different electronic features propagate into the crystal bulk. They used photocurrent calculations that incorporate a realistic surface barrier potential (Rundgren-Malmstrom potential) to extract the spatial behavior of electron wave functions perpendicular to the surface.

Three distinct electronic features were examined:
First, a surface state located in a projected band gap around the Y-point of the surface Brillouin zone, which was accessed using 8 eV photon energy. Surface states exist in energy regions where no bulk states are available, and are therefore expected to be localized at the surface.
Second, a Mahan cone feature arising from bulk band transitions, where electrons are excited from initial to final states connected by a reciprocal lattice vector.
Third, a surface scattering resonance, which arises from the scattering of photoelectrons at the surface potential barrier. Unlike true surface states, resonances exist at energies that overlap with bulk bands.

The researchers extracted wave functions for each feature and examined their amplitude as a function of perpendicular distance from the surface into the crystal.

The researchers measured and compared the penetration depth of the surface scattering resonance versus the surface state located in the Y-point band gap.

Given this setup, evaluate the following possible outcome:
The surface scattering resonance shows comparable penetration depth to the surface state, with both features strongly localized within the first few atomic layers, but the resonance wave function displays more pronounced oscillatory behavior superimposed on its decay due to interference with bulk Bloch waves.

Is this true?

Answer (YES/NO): NO